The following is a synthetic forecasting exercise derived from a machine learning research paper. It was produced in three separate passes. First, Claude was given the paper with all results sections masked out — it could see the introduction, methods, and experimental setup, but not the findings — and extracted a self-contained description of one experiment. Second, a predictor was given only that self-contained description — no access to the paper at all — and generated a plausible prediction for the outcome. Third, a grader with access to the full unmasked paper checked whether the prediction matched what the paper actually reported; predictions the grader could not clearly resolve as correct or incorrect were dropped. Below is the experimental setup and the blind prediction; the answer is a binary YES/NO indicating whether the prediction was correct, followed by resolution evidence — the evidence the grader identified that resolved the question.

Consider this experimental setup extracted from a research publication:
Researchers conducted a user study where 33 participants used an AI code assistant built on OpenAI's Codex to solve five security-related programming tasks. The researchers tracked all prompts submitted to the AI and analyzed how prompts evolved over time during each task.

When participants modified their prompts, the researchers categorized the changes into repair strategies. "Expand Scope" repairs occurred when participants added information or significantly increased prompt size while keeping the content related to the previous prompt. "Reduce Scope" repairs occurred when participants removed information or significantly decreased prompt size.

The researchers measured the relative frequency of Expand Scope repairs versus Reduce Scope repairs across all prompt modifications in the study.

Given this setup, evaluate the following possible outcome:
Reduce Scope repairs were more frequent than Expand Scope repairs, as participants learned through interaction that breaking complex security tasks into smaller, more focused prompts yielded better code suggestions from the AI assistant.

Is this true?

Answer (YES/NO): NO